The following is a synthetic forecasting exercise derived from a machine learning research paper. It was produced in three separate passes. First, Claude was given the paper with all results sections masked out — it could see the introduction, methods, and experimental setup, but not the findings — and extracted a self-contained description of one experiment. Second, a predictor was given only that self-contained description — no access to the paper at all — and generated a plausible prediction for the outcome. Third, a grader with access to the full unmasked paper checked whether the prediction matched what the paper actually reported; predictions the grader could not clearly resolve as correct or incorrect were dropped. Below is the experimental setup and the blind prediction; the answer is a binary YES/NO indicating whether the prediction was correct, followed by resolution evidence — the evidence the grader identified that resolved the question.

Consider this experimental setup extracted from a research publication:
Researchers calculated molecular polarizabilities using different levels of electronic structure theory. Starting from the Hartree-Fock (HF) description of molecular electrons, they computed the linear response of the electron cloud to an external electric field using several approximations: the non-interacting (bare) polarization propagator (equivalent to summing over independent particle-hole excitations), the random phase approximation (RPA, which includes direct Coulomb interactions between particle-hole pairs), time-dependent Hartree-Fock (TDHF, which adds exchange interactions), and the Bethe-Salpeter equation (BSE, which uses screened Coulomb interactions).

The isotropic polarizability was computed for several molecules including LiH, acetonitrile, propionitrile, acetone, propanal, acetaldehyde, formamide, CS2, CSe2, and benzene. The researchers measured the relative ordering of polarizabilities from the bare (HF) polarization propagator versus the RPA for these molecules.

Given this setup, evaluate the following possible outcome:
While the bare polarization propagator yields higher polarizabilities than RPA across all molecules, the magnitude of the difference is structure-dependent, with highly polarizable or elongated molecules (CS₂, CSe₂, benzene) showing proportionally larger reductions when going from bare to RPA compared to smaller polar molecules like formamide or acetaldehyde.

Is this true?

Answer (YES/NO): YES